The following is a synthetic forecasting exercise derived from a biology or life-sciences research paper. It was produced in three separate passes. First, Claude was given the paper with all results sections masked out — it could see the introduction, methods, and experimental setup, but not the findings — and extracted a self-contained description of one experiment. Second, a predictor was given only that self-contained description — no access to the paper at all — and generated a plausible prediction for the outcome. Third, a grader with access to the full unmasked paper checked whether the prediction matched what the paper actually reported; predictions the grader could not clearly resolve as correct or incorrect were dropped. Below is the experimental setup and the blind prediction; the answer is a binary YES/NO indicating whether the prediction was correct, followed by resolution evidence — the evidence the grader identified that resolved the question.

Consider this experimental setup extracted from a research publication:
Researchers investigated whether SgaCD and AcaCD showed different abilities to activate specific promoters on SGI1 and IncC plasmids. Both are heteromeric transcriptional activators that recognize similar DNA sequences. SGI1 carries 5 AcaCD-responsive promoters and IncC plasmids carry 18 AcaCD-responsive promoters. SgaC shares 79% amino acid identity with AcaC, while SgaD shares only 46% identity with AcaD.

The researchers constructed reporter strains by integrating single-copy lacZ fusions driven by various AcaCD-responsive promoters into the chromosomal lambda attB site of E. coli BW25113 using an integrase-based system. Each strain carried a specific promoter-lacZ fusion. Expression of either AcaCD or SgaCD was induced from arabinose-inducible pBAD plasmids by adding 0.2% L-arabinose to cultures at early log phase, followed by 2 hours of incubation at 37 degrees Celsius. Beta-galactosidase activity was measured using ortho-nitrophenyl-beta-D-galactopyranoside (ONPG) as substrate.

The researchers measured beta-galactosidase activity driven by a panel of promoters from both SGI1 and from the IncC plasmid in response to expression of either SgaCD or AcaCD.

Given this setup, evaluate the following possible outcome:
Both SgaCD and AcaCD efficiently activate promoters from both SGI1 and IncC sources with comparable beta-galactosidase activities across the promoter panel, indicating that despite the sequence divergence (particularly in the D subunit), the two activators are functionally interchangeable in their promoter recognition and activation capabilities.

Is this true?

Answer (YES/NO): NO